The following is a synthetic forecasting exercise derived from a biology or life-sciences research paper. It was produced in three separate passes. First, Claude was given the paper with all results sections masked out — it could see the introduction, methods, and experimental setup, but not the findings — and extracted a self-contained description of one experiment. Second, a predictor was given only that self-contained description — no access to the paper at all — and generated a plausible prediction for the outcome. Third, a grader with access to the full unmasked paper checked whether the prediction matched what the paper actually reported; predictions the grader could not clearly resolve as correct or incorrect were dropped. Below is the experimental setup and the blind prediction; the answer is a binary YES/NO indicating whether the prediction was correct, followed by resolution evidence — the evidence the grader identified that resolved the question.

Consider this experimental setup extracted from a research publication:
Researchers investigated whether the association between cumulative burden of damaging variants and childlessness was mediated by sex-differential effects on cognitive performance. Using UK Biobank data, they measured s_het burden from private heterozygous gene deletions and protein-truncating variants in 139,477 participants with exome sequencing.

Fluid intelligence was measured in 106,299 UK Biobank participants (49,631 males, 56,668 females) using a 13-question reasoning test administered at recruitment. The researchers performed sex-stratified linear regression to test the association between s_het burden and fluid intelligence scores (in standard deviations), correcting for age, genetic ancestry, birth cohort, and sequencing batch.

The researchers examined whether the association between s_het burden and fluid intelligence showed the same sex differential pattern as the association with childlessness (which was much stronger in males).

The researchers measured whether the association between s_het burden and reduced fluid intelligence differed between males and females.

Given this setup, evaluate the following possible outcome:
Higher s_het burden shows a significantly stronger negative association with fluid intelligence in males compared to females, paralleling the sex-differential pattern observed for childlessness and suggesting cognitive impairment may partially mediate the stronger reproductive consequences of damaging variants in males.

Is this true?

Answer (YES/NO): NO